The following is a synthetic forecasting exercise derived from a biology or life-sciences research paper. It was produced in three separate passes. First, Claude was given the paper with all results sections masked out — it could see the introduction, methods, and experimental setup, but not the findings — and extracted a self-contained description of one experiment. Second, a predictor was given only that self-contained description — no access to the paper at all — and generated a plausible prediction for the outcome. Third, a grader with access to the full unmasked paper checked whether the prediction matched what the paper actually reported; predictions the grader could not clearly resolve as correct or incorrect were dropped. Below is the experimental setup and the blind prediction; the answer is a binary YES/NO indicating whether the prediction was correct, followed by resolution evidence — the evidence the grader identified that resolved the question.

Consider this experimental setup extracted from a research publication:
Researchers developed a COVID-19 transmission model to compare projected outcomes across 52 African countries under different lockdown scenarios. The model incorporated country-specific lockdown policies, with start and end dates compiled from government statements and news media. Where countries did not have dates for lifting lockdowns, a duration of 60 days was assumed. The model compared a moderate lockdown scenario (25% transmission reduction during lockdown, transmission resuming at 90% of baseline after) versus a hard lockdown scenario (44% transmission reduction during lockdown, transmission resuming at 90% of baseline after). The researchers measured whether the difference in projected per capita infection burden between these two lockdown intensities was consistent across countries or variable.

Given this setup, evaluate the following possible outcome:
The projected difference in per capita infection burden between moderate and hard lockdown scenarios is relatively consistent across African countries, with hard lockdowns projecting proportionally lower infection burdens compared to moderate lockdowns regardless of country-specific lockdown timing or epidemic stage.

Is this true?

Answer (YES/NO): NO